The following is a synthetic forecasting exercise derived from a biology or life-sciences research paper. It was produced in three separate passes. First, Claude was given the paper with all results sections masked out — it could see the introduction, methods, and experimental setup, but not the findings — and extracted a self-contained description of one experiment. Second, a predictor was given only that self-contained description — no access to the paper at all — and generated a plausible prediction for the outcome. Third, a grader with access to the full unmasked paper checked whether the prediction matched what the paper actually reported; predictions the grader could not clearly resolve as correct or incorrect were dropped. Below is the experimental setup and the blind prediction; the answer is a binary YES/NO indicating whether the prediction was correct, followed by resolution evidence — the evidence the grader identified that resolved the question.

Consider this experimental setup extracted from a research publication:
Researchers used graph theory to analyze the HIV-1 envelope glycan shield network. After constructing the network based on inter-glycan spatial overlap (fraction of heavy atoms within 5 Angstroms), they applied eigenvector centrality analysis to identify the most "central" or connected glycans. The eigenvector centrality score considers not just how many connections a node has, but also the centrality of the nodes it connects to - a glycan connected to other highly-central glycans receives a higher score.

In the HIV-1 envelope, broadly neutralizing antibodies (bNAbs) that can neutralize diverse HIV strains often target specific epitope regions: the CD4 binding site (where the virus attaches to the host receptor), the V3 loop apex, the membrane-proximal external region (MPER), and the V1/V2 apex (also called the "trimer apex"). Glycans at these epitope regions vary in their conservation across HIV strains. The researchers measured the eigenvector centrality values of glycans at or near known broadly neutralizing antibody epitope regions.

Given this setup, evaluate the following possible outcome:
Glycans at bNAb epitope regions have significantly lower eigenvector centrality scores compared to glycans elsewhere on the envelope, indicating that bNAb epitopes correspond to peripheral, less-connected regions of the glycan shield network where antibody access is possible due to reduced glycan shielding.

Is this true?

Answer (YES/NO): NO